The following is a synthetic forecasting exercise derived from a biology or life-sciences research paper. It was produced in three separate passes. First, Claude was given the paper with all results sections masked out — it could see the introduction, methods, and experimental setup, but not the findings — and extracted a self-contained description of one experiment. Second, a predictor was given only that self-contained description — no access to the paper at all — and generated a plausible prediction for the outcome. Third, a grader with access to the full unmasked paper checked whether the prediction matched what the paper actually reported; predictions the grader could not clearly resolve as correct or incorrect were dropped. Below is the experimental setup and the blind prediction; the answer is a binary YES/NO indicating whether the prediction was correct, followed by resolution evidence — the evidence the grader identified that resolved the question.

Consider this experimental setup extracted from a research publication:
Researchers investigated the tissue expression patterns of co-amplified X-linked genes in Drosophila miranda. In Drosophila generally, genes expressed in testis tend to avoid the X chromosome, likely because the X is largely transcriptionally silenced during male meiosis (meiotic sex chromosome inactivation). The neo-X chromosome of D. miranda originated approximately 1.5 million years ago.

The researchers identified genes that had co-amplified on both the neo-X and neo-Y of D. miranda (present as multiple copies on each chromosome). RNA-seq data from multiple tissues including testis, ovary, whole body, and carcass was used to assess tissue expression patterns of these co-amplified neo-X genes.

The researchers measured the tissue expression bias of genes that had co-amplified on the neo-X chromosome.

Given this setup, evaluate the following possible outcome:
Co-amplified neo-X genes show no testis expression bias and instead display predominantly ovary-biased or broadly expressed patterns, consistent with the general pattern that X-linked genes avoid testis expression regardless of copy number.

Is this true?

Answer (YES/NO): NO